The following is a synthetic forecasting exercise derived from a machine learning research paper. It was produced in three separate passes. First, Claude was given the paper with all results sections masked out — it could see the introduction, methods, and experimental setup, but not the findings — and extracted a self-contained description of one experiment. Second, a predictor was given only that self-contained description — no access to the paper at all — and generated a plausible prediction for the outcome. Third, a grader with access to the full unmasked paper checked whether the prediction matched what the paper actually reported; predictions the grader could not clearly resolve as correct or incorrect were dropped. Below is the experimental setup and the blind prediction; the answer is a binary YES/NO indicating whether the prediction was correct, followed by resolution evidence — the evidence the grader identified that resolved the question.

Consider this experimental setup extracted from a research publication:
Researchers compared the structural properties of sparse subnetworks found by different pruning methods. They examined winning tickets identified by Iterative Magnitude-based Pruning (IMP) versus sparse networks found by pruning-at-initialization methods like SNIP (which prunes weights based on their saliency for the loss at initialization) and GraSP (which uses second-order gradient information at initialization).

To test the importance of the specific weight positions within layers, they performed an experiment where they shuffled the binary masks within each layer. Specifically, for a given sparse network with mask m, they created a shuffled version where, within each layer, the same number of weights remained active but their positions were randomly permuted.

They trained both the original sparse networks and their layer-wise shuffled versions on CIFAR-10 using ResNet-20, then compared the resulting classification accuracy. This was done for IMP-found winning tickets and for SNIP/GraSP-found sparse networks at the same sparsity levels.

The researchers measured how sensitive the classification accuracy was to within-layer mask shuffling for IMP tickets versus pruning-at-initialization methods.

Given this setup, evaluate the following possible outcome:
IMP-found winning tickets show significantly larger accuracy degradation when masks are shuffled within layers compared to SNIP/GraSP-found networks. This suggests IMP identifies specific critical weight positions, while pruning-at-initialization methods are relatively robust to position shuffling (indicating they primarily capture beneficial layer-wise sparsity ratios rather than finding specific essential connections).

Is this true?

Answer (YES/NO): YES